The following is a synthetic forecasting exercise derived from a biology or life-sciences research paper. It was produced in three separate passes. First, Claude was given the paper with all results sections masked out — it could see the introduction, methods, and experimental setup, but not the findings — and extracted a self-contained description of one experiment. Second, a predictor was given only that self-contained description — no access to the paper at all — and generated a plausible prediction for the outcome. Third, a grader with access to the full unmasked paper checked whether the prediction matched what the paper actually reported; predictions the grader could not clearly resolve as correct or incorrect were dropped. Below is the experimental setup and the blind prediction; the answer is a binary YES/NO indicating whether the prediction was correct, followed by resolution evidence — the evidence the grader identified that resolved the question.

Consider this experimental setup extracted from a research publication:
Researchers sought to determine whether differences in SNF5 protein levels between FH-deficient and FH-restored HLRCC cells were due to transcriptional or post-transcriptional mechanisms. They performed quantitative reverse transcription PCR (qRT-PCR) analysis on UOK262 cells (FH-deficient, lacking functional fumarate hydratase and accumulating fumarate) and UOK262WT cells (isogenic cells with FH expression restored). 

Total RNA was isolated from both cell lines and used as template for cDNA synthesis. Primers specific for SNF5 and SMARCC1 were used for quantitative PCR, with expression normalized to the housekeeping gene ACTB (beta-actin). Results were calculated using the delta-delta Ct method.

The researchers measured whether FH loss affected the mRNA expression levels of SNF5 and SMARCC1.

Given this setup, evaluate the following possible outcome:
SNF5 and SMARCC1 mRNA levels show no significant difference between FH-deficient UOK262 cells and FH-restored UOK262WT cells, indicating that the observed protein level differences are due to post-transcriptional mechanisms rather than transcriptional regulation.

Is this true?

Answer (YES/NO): YES